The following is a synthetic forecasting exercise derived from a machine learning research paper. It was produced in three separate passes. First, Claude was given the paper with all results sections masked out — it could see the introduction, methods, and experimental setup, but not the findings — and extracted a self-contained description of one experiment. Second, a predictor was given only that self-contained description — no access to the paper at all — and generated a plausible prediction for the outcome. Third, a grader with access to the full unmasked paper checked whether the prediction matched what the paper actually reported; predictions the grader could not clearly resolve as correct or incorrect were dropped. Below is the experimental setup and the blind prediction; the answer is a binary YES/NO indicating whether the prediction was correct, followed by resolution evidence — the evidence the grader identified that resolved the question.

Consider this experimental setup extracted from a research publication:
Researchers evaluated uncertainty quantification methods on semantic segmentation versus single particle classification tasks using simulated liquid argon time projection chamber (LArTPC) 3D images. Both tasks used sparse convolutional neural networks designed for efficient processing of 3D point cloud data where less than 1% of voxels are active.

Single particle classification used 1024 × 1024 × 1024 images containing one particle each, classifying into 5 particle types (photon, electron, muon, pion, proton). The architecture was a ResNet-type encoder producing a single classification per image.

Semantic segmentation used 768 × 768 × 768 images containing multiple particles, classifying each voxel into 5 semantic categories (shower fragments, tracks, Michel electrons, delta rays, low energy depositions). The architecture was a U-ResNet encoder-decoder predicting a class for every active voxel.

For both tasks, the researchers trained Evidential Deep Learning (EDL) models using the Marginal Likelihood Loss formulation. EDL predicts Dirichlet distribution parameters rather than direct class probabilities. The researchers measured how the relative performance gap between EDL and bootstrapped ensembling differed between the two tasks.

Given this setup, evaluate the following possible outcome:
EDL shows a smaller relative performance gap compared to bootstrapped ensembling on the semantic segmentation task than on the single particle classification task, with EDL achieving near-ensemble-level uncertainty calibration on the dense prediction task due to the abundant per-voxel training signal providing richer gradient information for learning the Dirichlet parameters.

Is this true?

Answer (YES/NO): NO